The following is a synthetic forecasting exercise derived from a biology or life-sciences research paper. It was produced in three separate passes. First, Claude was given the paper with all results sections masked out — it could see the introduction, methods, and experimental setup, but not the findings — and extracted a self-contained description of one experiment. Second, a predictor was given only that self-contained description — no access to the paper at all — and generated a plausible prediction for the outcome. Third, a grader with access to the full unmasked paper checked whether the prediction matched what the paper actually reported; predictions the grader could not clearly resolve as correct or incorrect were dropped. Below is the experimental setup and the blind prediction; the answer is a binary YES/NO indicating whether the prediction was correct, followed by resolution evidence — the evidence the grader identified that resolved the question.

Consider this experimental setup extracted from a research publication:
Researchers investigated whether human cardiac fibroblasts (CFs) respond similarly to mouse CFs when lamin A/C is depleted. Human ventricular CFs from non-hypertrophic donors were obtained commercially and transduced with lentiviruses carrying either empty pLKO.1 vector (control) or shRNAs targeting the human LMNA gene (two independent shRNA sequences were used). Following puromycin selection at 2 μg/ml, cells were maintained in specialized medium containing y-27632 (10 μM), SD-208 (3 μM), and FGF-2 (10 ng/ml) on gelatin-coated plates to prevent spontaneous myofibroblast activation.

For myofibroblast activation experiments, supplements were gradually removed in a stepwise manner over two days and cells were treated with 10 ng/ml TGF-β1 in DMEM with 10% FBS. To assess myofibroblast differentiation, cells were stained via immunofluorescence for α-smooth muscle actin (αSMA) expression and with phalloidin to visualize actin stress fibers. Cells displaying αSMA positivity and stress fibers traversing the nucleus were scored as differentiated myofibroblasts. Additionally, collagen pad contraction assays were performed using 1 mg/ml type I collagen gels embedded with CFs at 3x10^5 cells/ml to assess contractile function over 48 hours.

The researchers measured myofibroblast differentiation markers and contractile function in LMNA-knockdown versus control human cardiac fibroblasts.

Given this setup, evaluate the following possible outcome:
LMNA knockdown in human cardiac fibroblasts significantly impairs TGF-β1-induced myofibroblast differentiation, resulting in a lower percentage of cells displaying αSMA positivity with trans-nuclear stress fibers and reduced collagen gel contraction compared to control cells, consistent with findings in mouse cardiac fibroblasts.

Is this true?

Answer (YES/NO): NO